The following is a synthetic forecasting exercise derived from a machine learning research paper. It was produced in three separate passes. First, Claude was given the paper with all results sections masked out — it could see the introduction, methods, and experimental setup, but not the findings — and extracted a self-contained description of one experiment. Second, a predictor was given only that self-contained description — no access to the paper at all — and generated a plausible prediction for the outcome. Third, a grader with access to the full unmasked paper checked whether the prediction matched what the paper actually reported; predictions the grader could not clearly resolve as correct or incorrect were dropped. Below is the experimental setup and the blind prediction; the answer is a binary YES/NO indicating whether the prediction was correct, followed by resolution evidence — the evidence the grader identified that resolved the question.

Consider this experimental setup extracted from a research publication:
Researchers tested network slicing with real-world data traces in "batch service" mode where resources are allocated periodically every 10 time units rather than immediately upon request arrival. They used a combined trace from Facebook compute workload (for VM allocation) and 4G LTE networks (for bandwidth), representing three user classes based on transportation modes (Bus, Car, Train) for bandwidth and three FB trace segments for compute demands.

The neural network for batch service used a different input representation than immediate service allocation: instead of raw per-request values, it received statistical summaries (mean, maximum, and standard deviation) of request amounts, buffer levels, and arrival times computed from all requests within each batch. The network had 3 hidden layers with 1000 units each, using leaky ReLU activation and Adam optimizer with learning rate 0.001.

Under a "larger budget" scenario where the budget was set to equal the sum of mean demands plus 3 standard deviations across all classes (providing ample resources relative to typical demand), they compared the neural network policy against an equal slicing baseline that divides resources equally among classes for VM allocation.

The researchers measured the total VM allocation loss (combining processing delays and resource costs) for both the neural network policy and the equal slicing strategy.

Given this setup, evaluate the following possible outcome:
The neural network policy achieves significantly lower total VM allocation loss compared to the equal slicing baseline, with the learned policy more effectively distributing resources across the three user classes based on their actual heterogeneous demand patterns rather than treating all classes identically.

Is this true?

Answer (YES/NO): NO